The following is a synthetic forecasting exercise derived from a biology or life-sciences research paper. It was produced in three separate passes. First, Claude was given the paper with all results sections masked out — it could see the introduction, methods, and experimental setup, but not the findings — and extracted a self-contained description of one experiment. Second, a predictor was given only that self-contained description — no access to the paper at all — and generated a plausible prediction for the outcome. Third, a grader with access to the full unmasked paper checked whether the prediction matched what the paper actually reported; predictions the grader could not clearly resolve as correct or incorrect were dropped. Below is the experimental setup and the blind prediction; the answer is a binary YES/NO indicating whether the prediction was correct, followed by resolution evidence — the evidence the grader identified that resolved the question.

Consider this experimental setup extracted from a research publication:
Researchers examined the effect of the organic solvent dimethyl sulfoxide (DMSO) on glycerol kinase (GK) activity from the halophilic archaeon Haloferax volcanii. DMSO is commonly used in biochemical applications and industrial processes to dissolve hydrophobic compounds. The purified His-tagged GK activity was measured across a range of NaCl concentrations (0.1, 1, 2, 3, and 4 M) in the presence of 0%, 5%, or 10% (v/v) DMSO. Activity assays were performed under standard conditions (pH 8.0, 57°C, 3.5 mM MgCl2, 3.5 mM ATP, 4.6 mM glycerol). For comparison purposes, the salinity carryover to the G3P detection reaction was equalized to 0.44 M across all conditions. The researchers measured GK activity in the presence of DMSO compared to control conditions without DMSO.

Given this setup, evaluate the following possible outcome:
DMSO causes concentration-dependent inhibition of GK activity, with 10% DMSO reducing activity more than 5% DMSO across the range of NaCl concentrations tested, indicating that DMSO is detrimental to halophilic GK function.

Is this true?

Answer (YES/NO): NO